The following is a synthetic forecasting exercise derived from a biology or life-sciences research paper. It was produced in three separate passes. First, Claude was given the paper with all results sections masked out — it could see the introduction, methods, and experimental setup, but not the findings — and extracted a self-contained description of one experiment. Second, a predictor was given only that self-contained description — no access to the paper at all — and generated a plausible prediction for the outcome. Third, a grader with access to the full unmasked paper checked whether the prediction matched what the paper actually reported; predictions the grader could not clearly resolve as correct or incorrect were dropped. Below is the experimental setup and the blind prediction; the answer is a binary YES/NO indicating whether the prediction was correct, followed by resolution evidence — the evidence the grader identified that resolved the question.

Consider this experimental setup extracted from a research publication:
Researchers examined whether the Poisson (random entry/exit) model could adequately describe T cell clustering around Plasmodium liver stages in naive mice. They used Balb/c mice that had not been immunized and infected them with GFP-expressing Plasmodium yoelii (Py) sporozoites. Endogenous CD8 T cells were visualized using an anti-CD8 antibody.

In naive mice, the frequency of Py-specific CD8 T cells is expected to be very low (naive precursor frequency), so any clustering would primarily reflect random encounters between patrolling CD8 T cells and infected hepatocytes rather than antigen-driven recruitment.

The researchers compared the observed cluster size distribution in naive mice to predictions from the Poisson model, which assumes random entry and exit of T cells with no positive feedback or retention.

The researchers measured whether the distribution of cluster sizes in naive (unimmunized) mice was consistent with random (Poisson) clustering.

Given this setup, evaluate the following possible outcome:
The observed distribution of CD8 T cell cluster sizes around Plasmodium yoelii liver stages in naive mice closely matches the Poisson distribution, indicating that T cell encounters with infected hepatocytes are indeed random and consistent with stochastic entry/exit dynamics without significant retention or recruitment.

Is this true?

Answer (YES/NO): YES